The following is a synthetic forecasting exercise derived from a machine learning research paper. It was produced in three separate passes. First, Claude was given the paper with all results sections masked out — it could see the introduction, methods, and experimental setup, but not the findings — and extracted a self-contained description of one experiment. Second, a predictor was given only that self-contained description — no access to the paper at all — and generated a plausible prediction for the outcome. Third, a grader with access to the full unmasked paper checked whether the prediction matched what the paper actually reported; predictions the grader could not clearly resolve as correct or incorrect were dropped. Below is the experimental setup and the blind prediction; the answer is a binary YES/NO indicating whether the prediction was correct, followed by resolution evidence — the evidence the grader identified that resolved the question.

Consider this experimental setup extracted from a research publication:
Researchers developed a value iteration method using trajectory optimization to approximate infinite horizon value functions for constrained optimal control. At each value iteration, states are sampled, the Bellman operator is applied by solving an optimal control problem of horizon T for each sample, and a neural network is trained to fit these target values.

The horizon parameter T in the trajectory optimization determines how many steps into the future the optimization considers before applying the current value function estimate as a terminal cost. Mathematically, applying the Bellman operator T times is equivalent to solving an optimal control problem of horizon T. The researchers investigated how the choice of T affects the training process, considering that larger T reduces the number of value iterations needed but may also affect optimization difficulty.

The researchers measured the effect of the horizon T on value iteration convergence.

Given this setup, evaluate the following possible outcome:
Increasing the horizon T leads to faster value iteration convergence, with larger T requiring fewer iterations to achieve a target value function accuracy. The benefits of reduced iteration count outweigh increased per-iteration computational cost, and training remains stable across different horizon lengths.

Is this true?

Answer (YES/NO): YES